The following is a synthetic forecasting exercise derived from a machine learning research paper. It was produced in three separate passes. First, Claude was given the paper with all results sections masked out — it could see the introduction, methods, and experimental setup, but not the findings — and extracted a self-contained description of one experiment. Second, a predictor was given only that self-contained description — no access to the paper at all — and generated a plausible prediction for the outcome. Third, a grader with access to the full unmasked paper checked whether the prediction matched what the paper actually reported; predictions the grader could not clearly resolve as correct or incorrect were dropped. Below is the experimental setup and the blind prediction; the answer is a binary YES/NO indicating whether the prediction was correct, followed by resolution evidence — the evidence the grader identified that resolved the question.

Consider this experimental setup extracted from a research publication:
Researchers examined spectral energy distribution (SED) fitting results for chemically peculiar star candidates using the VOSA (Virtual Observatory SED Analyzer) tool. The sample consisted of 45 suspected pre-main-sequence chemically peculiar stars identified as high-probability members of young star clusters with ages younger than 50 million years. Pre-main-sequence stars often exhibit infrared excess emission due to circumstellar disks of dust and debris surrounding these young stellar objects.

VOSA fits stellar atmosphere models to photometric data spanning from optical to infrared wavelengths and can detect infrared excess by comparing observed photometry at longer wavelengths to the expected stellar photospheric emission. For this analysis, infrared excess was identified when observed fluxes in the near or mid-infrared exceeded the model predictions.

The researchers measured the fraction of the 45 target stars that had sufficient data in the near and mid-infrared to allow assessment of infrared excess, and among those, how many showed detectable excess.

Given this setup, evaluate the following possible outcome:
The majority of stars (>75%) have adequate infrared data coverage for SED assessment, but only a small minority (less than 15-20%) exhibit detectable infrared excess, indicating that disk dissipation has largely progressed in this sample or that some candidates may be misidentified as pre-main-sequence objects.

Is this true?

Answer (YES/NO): NO